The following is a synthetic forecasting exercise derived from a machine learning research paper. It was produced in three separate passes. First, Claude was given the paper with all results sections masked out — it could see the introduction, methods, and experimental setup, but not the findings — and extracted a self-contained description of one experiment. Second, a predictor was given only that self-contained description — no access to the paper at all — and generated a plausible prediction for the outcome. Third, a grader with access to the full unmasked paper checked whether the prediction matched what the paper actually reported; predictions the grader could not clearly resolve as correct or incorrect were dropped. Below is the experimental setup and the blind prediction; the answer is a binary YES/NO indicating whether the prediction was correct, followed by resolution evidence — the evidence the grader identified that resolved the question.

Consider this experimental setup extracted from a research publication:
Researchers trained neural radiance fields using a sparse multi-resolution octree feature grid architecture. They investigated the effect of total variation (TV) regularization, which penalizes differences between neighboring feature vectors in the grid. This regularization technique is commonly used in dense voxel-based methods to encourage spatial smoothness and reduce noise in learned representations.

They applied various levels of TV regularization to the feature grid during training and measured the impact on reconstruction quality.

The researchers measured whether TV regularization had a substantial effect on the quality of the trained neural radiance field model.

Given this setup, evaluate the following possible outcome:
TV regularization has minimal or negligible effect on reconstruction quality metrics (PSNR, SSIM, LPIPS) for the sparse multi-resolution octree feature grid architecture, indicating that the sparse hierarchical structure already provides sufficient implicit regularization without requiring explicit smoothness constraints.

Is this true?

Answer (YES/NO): YES